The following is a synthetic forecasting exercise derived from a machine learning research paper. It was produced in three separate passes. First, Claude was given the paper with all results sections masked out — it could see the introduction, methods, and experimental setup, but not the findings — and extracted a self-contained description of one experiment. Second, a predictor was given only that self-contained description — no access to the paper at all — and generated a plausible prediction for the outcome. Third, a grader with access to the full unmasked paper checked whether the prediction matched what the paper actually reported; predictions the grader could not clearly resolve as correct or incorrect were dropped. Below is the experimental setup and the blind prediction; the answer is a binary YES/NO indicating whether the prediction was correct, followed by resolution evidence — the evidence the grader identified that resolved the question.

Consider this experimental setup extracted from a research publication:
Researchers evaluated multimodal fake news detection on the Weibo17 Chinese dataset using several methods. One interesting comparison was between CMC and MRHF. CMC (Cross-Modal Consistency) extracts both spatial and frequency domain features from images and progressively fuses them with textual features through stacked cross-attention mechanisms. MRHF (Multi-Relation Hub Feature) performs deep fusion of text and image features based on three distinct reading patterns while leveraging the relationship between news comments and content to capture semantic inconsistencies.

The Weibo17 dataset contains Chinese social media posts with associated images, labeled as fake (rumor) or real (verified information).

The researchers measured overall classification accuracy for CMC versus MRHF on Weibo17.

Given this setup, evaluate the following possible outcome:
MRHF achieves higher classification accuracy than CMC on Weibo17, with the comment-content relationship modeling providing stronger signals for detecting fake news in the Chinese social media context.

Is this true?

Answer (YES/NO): NO